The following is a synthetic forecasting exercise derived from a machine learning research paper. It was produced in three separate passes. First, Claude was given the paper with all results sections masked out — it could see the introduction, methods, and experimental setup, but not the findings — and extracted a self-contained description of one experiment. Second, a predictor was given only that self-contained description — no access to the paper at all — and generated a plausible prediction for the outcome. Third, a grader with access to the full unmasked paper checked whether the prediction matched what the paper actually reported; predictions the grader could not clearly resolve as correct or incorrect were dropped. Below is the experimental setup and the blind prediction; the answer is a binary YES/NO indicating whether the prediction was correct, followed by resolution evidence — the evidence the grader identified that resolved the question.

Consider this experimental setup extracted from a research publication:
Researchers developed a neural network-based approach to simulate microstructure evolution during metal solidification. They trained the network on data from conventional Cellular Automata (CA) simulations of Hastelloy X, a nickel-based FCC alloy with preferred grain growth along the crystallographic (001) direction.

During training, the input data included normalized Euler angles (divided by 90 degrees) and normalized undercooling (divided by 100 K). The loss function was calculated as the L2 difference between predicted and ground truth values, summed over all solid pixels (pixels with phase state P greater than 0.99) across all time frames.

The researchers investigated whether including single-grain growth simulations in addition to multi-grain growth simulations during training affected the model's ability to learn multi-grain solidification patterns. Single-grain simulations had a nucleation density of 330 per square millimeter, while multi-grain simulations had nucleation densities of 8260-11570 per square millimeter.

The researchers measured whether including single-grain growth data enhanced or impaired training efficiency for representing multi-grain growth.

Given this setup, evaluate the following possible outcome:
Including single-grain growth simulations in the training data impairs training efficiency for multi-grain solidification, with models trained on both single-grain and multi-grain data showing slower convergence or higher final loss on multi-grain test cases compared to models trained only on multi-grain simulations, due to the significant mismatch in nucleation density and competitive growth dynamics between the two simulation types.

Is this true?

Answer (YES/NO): NO